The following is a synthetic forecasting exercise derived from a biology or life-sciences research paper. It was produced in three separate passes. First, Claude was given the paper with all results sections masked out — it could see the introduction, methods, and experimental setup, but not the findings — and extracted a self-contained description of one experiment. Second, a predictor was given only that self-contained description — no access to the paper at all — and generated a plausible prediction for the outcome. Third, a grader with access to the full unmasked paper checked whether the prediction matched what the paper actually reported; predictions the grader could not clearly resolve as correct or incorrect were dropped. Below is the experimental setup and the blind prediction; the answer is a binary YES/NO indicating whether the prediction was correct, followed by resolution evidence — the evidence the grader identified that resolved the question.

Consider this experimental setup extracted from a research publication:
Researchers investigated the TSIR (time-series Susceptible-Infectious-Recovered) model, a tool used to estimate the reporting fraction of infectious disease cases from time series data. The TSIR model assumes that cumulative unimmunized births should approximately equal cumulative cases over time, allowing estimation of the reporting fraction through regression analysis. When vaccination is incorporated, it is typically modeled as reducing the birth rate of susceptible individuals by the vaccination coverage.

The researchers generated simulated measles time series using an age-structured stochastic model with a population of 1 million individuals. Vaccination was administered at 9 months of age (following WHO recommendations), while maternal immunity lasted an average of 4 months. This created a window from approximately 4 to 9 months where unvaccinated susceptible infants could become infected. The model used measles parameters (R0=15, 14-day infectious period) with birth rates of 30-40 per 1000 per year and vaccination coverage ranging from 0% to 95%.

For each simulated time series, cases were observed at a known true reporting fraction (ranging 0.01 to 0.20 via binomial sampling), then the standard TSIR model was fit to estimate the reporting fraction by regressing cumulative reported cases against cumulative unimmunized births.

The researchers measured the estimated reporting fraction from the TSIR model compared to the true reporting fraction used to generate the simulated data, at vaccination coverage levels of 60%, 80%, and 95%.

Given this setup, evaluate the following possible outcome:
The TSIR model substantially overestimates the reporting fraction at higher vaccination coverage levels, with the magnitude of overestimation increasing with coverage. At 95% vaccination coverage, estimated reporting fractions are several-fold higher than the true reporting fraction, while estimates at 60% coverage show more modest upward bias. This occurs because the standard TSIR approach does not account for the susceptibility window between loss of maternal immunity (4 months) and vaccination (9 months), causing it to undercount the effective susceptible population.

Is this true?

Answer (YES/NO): NO